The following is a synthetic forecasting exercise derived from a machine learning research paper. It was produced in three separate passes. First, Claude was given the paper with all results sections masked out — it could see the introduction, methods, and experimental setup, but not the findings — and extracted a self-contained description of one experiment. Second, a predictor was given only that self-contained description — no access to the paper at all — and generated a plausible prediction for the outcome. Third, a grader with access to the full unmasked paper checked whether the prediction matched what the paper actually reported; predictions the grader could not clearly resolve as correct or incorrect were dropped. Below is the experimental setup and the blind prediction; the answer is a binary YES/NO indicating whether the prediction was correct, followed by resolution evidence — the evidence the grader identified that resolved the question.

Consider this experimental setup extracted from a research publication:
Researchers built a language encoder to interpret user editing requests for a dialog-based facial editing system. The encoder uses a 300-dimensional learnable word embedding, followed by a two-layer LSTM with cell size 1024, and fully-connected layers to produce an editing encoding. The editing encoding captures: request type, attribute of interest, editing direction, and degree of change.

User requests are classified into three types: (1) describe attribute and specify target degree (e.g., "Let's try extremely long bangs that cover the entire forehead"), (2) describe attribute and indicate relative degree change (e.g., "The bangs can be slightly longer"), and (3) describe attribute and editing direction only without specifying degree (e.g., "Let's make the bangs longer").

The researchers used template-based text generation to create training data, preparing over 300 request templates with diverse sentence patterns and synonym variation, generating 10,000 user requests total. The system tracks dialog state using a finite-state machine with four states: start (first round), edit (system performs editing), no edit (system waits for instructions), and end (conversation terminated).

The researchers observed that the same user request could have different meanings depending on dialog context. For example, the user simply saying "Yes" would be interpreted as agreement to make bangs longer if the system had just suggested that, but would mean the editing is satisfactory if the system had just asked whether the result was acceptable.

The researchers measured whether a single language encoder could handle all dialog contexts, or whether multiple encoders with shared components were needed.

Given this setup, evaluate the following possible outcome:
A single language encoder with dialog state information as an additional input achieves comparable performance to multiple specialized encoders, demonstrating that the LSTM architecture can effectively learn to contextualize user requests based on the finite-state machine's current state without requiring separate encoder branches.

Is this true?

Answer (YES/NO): NO